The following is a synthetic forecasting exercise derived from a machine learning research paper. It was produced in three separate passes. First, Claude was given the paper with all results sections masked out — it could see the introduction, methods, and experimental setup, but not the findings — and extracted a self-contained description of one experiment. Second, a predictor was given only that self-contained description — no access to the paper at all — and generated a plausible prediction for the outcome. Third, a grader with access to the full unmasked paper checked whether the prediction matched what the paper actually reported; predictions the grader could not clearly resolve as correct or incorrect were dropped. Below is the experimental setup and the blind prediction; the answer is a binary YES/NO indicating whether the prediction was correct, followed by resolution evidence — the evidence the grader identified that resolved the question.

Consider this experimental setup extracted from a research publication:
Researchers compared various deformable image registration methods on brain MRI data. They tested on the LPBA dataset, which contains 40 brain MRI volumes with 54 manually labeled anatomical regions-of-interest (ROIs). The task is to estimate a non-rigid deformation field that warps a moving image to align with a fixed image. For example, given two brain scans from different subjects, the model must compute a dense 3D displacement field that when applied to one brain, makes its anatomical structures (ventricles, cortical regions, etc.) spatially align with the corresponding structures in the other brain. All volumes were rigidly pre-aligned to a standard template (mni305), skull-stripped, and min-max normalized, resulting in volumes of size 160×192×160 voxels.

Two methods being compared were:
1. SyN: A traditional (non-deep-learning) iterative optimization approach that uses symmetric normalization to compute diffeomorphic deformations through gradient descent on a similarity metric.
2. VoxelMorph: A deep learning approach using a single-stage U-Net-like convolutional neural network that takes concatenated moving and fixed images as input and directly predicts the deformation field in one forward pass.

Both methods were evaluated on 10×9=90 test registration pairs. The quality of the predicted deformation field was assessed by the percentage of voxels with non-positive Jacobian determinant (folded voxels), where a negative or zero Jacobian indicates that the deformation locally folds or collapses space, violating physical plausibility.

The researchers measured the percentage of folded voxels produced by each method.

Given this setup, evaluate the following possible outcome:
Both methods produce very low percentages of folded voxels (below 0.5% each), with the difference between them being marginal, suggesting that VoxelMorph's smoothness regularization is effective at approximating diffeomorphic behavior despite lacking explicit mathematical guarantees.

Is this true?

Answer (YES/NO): NO